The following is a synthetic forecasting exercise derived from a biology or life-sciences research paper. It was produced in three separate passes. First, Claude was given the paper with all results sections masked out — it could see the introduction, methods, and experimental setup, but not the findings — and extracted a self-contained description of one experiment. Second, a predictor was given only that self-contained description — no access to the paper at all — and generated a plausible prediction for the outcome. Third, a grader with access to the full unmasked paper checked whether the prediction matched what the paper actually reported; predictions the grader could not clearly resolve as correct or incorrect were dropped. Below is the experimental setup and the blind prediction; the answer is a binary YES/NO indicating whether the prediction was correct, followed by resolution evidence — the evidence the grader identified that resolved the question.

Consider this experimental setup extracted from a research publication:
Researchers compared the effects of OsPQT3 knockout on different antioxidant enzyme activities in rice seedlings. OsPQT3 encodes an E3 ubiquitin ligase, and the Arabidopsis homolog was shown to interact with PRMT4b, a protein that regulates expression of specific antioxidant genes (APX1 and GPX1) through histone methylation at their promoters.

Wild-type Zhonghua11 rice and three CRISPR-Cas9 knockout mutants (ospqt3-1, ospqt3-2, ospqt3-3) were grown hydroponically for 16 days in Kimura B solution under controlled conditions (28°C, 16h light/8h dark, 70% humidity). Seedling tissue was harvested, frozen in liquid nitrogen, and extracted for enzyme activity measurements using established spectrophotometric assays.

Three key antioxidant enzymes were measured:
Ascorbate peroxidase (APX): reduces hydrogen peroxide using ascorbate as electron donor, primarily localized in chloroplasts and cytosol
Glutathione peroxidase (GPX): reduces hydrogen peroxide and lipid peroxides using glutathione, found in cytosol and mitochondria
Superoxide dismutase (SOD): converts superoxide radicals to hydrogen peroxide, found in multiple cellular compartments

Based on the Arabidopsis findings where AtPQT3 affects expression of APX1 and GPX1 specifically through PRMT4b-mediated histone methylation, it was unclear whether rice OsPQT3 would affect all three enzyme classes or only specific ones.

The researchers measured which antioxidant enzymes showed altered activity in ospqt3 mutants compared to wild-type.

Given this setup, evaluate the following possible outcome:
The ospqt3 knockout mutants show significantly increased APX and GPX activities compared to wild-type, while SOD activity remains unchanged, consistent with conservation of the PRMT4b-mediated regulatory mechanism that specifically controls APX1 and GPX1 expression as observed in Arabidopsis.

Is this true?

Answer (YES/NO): NO